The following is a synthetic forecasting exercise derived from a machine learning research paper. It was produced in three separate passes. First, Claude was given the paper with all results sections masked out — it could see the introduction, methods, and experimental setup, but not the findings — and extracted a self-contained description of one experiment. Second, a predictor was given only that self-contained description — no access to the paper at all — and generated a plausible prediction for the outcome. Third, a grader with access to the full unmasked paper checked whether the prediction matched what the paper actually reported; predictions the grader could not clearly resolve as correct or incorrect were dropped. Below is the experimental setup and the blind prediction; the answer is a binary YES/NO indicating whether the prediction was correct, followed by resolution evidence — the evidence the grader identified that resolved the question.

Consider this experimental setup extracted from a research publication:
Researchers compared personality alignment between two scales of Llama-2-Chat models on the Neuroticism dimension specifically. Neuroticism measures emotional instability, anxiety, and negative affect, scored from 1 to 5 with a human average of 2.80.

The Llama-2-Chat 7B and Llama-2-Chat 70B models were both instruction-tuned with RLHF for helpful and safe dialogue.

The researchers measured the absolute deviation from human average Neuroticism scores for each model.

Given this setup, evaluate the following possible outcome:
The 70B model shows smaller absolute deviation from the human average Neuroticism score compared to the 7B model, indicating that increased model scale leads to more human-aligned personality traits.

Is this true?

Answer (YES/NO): YES